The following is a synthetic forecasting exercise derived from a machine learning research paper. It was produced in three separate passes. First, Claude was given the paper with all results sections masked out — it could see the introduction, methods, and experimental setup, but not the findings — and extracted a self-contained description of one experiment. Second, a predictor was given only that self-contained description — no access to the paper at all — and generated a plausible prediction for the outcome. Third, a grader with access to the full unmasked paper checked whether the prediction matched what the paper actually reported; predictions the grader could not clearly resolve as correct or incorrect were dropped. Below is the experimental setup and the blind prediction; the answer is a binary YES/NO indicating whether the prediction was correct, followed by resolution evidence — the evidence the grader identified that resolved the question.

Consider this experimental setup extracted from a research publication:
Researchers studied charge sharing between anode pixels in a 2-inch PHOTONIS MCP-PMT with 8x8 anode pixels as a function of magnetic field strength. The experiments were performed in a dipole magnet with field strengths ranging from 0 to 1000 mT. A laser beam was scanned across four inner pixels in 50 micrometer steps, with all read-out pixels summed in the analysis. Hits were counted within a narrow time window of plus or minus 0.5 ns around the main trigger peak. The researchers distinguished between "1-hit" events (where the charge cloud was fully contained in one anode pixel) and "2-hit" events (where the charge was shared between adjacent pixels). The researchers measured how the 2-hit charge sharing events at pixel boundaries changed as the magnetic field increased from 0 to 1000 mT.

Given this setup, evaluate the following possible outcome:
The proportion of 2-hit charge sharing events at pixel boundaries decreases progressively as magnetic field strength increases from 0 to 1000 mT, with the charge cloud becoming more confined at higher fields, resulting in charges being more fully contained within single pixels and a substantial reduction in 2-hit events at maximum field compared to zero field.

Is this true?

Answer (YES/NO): YES